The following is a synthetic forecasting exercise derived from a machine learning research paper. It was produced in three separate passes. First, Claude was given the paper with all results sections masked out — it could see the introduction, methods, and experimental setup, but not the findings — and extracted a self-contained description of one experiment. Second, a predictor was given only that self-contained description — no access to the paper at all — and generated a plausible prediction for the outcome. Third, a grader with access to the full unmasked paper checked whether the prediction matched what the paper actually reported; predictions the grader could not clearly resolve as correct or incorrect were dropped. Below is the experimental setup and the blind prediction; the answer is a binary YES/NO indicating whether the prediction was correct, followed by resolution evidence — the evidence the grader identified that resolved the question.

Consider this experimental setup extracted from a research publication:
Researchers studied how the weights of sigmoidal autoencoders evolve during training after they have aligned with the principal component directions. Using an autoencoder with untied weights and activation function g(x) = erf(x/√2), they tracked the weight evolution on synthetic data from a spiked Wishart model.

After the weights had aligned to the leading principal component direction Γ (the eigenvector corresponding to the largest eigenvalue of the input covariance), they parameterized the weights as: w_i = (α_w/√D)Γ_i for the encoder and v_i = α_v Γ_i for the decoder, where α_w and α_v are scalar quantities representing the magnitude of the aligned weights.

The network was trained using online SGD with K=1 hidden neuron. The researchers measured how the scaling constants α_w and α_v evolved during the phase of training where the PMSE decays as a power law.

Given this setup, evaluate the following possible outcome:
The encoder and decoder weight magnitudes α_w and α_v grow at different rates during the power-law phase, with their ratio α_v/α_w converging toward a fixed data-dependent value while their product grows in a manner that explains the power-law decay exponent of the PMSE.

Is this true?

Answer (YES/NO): NO